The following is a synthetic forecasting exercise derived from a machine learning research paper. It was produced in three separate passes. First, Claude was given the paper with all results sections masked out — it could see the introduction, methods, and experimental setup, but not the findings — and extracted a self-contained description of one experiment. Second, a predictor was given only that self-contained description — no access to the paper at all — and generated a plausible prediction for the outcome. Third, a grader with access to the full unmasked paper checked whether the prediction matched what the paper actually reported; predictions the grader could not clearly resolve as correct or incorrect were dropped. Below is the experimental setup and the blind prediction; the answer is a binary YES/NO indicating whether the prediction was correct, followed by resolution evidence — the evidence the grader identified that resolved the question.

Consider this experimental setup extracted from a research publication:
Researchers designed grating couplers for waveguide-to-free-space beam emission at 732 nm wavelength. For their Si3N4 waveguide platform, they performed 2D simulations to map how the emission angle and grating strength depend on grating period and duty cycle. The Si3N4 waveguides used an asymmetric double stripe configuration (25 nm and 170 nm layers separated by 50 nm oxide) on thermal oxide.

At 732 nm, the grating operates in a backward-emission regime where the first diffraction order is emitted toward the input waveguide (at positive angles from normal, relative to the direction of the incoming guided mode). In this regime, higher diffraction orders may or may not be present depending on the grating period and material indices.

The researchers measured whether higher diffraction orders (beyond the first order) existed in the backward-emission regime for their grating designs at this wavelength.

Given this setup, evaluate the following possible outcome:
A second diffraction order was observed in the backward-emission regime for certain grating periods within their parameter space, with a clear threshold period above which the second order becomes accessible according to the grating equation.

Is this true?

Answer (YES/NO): NO